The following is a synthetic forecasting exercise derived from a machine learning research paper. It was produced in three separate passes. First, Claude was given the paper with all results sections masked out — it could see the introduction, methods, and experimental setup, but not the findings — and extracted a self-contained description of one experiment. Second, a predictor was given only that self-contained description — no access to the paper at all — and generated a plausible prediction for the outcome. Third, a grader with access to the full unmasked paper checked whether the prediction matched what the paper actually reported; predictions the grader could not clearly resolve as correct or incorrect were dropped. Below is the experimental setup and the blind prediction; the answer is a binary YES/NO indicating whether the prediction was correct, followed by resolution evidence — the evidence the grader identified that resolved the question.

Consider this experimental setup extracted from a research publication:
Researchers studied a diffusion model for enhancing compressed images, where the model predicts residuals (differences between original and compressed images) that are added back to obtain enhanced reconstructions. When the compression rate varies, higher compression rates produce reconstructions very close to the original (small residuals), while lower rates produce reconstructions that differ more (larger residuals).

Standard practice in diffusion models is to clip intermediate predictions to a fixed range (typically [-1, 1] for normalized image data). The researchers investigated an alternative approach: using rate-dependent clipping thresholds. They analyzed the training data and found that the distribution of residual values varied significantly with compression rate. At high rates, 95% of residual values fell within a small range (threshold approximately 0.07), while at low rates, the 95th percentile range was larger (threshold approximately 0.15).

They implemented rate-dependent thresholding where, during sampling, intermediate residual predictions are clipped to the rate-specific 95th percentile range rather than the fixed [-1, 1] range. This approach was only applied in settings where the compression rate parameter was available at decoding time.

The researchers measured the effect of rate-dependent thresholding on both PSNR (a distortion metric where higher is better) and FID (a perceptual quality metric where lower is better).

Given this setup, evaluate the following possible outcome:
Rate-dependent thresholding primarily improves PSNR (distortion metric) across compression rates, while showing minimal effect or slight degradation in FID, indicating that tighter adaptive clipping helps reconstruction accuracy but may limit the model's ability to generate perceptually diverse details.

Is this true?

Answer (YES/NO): NO